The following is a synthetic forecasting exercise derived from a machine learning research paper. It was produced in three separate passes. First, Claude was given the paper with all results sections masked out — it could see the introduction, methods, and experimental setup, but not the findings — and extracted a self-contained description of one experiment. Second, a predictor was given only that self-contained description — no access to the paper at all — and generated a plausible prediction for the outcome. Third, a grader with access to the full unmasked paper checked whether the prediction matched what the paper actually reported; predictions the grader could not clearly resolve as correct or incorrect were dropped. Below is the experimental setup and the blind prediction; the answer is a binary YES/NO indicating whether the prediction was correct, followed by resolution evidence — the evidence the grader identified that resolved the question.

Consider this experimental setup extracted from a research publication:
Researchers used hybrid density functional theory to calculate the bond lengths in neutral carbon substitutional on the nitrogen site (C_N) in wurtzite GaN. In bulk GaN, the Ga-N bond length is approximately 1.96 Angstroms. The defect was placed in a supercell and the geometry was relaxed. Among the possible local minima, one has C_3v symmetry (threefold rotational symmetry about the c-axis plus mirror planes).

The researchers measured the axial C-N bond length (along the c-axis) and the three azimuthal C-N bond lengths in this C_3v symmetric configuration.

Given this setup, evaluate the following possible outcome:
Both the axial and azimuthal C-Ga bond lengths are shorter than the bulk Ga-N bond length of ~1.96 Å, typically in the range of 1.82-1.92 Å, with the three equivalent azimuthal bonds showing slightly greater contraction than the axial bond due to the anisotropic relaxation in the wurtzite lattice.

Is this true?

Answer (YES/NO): NO